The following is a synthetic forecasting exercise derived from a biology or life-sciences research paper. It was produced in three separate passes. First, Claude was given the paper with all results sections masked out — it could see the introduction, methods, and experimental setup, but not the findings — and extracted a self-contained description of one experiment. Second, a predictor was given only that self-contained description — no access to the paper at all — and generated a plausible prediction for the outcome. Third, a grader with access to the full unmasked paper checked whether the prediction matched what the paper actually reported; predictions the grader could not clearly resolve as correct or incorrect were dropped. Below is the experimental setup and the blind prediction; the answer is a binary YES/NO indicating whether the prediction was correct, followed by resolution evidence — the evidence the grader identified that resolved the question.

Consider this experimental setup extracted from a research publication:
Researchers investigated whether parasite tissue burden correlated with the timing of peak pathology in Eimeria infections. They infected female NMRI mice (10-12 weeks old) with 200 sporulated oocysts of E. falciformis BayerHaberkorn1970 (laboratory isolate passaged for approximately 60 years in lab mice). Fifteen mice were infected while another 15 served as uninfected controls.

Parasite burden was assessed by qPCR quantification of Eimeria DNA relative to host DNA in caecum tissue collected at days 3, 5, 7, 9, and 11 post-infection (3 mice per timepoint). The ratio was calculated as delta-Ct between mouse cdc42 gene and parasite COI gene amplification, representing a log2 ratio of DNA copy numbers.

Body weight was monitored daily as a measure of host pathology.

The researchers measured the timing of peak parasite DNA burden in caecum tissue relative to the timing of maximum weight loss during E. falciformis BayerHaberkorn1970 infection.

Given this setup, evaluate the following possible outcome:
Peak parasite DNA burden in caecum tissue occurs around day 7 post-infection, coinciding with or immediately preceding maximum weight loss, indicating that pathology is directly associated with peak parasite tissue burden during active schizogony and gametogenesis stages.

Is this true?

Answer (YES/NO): NO